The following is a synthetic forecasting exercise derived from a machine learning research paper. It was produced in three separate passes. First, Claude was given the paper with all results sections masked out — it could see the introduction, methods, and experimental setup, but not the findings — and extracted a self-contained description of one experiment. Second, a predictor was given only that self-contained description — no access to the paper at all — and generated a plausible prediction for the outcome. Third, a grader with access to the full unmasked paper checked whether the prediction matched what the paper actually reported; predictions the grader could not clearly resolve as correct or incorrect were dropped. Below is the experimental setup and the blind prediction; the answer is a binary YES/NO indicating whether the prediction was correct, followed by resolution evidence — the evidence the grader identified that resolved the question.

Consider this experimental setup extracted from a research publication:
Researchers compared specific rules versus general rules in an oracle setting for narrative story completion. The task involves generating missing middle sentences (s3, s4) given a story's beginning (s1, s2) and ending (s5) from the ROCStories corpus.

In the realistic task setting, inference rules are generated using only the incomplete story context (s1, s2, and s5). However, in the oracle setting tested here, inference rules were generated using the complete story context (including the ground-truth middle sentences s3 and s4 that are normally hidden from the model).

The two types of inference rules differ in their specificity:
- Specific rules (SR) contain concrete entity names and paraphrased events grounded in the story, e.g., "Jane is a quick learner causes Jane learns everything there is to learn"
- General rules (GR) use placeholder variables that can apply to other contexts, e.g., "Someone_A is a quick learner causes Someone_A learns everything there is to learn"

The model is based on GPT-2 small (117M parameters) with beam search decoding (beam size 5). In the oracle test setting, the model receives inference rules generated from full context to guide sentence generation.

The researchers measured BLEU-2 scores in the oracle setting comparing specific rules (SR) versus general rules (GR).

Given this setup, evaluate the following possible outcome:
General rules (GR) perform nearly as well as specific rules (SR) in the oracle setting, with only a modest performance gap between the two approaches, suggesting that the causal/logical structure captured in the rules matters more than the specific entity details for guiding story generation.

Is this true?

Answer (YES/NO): NO